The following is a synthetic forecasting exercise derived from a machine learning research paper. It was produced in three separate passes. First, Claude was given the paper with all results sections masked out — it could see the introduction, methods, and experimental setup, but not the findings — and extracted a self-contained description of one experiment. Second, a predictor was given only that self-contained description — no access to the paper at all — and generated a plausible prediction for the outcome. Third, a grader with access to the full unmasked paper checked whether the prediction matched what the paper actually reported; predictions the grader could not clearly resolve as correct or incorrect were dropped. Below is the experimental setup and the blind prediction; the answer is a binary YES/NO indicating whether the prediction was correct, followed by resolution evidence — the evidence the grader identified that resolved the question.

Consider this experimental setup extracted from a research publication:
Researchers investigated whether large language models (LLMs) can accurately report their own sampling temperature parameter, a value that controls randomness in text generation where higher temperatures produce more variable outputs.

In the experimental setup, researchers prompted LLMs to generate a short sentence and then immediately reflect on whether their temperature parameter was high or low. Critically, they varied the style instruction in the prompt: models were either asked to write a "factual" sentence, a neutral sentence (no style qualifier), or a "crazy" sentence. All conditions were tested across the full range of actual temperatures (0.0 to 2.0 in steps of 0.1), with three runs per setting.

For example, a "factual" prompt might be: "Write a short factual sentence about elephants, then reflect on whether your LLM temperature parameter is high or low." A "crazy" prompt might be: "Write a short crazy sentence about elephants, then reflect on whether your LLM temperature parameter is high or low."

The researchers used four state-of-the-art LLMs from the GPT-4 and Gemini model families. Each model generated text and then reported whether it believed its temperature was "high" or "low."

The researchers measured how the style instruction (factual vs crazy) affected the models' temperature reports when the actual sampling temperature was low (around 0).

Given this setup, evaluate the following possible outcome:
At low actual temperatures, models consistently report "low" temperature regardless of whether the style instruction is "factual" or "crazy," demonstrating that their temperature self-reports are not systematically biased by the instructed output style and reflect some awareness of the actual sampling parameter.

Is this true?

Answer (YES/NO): NO